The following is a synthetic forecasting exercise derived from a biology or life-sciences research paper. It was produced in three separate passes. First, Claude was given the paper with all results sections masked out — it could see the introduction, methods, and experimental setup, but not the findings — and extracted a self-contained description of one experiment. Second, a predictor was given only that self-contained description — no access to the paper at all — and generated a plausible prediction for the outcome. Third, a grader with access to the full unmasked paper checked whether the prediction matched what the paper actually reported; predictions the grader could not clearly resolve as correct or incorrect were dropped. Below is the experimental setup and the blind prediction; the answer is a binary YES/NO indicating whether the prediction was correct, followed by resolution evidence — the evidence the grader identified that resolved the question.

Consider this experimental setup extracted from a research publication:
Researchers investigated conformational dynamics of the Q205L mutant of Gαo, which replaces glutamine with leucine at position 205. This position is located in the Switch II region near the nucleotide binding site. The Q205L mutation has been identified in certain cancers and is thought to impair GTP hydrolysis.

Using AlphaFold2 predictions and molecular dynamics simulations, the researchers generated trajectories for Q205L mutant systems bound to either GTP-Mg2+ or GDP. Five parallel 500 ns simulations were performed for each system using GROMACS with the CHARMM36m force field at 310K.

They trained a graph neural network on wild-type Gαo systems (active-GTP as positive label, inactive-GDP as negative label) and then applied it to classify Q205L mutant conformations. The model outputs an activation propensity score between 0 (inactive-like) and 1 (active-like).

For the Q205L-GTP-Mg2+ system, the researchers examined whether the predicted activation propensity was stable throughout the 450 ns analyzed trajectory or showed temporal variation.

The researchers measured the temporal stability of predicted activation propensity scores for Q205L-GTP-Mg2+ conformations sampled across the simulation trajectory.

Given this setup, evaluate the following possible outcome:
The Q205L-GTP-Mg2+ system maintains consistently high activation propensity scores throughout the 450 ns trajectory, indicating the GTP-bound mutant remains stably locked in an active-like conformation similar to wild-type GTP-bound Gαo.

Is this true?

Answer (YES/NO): YES